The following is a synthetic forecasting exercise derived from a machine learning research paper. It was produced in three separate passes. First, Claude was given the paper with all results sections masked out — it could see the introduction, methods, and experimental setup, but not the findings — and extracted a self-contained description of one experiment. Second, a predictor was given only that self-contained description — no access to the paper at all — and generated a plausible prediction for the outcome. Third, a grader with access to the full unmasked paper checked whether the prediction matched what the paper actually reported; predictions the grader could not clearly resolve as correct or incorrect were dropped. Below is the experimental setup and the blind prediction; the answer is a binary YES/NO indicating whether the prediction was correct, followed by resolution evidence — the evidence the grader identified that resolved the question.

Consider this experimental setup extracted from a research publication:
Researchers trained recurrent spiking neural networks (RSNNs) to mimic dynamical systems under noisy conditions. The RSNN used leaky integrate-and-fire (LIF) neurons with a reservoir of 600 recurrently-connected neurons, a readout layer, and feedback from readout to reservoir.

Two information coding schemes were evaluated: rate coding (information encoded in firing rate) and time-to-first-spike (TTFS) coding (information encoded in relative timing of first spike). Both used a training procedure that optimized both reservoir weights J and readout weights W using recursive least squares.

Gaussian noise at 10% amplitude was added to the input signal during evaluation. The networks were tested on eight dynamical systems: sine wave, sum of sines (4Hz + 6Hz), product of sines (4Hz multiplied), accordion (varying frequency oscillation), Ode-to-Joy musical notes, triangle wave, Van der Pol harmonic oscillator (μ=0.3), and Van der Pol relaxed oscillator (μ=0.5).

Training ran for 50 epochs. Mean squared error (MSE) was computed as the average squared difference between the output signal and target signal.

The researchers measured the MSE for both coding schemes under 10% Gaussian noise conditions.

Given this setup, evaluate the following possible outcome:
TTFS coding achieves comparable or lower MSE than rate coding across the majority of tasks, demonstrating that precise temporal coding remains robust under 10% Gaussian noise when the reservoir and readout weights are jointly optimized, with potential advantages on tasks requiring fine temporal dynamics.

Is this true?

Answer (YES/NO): NO